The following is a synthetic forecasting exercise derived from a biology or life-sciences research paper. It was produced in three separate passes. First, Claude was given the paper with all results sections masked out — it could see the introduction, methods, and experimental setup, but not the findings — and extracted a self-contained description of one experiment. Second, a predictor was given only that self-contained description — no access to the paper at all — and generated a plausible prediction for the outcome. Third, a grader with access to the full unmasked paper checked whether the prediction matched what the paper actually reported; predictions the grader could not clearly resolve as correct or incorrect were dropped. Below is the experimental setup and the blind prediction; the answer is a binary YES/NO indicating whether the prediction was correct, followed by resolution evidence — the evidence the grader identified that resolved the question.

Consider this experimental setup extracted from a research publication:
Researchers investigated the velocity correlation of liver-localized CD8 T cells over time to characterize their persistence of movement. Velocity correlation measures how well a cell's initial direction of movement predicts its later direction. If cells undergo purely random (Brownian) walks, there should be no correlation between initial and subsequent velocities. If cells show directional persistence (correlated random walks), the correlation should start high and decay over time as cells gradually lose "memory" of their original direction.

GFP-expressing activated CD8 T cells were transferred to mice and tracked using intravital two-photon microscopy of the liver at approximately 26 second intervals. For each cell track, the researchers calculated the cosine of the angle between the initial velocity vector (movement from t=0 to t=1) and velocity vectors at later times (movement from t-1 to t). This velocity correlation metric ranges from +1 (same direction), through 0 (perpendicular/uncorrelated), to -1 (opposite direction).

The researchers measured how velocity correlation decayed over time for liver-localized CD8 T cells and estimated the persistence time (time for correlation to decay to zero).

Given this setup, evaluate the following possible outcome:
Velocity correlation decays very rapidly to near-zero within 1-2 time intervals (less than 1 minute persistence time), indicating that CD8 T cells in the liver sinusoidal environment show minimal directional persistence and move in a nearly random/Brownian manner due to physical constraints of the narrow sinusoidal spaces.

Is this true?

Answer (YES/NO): NO